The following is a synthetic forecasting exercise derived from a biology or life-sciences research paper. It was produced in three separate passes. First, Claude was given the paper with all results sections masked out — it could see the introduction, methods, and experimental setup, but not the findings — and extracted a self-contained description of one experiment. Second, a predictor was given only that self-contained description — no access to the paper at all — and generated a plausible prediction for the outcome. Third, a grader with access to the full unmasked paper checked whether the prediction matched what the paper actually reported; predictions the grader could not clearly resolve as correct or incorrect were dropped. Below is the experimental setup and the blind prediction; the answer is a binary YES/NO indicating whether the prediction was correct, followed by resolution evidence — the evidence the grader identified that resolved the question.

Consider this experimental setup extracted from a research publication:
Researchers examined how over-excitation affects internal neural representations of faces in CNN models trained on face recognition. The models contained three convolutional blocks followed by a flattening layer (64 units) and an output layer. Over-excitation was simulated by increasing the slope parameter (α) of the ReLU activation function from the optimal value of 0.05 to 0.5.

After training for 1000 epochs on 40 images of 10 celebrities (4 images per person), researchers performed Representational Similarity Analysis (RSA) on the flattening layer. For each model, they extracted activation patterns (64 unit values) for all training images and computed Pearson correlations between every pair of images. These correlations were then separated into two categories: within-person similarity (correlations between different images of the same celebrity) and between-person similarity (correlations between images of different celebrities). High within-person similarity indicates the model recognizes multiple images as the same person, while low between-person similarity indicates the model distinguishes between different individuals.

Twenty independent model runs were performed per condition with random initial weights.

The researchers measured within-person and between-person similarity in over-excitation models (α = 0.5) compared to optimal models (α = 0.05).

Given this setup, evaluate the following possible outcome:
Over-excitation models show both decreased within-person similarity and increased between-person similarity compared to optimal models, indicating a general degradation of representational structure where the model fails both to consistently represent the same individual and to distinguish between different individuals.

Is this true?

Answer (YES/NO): YES